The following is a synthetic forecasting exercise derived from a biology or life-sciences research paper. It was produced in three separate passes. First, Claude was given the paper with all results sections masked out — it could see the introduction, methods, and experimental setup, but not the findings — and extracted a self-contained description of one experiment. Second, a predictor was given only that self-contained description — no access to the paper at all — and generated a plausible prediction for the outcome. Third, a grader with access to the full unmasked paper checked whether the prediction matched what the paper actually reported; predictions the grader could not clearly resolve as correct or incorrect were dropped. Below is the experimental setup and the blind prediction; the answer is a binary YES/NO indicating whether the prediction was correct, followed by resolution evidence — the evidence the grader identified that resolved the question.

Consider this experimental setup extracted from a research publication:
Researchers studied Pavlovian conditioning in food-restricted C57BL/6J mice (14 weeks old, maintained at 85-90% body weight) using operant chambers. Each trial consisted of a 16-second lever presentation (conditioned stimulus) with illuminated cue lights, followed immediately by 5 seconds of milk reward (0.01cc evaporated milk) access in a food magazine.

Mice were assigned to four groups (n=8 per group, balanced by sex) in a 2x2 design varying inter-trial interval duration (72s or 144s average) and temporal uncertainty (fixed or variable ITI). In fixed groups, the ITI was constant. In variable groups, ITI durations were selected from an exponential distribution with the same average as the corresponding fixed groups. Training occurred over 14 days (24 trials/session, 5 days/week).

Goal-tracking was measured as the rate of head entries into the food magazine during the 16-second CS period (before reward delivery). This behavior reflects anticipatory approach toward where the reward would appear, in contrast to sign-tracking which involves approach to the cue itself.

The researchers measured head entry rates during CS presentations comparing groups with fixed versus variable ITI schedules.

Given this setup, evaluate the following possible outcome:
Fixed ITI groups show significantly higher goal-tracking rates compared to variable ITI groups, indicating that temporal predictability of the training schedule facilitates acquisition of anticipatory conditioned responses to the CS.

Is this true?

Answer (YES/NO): NO